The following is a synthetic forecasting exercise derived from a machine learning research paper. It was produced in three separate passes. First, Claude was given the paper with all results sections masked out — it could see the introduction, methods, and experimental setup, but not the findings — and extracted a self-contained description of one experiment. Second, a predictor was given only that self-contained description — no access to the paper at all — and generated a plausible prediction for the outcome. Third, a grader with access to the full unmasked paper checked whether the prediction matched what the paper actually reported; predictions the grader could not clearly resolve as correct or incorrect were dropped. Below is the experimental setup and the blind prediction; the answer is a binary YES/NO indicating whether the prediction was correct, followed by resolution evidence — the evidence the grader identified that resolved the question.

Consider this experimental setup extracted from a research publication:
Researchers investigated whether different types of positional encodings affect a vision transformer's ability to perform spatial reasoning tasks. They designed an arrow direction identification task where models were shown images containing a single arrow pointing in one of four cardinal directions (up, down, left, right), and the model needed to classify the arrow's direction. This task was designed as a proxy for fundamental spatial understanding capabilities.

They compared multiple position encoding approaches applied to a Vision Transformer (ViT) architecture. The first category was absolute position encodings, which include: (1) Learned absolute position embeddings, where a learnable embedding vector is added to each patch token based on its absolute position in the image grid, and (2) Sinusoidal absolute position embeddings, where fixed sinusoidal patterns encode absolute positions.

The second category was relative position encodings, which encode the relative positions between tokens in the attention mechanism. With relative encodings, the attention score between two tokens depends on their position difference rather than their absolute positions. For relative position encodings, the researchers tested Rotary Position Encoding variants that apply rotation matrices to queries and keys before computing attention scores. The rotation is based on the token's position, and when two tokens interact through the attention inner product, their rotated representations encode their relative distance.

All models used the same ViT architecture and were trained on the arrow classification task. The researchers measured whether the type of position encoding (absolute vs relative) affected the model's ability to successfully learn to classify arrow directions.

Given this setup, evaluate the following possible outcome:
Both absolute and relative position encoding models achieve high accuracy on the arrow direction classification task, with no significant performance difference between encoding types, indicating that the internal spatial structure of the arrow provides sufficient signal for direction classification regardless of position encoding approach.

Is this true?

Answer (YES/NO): NO